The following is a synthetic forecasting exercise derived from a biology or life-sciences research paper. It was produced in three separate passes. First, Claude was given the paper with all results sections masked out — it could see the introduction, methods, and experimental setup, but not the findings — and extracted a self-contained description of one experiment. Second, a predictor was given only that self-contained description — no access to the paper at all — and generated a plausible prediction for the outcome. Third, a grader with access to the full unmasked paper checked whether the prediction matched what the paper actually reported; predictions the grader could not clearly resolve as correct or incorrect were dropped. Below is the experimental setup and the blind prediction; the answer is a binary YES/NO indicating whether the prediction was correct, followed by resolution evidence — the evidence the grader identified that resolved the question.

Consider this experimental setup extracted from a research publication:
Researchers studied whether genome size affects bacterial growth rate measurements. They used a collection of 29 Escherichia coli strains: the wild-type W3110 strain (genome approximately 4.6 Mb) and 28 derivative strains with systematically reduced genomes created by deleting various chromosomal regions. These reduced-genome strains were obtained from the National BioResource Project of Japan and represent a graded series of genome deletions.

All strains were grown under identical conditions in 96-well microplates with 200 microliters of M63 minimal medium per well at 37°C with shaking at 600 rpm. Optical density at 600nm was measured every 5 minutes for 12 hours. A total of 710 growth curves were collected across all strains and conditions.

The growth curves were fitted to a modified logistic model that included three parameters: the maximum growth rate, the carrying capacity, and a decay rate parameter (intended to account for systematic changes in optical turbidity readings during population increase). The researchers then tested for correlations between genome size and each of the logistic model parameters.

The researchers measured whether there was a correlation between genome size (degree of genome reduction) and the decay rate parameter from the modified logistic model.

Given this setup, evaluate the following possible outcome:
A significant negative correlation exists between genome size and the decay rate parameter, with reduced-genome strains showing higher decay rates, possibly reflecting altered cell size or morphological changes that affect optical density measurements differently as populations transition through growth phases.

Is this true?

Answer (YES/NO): NO